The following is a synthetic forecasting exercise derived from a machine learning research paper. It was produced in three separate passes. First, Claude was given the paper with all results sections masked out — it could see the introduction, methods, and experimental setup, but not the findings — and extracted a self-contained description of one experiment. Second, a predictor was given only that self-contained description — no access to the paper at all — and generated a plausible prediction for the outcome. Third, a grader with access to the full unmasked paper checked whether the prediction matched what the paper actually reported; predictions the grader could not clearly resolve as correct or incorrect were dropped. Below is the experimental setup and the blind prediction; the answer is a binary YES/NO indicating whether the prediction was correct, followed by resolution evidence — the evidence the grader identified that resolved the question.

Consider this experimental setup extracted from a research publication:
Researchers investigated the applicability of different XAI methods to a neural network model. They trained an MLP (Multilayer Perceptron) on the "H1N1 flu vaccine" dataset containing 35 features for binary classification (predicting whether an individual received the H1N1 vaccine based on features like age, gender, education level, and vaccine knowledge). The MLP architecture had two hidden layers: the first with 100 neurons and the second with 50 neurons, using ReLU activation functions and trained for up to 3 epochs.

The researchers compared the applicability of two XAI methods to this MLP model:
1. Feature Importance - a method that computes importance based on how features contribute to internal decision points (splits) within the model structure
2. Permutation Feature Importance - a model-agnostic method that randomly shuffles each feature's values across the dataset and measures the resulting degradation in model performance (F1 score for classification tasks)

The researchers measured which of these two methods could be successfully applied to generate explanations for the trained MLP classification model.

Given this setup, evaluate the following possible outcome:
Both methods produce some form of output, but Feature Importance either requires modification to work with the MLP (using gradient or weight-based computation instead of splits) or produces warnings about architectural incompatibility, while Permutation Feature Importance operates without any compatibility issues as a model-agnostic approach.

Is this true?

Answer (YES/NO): NO